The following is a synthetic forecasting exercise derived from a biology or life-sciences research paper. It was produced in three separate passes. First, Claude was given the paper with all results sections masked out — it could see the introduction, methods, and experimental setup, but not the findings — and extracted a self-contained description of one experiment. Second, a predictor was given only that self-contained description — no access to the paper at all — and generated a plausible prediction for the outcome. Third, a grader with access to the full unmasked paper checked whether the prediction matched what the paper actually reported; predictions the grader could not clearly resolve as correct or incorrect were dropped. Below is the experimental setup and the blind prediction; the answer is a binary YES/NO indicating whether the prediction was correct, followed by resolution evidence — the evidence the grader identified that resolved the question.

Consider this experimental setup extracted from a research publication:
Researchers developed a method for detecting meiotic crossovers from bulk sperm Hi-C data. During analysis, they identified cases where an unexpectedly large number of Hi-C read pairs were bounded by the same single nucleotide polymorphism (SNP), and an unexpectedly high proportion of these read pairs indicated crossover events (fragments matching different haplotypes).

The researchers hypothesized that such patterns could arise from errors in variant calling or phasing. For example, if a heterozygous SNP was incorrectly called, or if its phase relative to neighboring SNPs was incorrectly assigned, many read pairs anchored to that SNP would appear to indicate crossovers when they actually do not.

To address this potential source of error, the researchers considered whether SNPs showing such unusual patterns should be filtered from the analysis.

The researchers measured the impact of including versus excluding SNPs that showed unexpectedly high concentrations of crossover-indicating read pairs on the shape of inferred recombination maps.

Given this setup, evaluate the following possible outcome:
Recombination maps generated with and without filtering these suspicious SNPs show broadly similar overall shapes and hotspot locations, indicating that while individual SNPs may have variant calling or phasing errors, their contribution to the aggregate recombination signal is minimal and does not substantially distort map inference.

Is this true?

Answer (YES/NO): NO